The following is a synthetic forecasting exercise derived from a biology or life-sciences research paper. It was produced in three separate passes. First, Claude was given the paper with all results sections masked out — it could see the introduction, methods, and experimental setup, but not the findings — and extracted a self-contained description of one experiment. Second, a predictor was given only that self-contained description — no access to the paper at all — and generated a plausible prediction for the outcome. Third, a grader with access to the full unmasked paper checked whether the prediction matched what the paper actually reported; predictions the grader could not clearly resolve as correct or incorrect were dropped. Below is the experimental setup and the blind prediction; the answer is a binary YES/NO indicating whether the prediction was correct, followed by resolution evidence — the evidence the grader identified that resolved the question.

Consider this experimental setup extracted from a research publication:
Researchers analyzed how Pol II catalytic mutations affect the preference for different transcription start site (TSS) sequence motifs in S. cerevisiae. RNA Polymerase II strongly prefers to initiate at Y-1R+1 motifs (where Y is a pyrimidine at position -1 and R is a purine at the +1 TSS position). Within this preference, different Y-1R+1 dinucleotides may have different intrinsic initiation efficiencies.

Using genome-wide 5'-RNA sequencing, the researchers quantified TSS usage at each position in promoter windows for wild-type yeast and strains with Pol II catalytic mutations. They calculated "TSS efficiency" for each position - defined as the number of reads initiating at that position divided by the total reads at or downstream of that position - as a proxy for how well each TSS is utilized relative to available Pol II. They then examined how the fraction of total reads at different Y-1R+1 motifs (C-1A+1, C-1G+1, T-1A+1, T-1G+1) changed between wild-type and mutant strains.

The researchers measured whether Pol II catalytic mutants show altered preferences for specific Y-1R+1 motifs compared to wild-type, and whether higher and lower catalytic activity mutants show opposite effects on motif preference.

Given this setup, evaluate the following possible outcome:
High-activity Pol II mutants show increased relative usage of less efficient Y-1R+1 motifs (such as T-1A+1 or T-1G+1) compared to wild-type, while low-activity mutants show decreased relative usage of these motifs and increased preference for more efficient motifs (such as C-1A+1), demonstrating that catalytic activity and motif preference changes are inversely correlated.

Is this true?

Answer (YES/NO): NO